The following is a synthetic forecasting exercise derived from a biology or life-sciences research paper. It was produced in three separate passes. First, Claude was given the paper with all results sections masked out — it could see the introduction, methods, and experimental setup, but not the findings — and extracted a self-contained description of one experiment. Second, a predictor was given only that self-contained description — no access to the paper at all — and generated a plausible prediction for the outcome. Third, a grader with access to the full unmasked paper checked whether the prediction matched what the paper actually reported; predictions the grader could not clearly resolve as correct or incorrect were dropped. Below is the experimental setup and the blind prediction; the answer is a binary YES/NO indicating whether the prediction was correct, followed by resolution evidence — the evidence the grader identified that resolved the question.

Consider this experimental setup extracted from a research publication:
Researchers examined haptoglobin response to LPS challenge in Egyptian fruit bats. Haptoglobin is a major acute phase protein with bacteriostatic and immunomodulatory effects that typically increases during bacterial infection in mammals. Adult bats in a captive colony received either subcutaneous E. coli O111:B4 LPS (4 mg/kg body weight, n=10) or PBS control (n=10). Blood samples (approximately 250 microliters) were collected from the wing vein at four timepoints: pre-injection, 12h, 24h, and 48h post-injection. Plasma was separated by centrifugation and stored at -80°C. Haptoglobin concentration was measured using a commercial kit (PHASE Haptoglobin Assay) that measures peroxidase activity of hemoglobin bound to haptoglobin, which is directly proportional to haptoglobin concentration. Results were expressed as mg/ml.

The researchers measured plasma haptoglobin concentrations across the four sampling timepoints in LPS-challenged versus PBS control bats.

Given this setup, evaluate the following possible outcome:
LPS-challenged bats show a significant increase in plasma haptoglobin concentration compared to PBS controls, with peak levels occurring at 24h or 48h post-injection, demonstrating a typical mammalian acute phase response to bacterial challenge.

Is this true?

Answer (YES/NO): YES